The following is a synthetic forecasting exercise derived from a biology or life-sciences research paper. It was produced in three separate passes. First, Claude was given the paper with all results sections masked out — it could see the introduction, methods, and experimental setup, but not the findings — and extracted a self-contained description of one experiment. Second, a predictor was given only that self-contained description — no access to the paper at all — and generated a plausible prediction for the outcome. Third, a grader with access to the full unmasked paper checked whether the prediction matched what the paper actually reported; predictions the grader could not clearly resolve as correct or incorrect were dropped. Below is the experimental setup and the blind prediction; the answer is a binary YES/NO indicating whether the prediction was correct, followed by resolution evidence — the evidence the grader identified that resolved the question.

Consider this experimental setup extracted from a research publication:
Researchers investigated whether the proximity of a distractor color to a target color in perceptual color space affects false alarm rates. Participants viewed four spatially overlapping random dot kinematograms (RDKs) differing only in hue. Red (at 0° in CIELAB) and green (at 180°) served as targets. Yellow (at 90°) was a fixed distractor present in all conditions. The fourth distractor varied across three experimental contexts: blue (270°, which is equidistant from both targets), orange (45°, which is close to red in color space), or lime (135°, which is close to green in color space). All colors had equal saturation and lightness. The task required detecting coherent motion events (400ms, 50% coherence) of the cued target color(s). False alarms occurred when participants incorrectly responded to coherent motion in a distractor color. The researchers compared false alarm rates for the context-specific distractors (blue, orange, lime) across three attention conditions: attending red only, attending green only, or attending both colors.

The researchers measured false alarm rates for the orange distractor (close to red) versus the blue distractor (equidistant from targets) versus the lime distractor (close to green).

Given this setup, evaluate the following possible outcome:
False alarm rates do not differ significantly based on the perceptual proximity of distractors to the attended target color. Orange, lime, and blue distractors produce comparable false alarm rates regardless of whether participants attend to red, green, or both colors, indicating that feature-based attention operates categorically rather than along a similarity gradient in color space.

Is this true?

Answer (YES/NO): NO